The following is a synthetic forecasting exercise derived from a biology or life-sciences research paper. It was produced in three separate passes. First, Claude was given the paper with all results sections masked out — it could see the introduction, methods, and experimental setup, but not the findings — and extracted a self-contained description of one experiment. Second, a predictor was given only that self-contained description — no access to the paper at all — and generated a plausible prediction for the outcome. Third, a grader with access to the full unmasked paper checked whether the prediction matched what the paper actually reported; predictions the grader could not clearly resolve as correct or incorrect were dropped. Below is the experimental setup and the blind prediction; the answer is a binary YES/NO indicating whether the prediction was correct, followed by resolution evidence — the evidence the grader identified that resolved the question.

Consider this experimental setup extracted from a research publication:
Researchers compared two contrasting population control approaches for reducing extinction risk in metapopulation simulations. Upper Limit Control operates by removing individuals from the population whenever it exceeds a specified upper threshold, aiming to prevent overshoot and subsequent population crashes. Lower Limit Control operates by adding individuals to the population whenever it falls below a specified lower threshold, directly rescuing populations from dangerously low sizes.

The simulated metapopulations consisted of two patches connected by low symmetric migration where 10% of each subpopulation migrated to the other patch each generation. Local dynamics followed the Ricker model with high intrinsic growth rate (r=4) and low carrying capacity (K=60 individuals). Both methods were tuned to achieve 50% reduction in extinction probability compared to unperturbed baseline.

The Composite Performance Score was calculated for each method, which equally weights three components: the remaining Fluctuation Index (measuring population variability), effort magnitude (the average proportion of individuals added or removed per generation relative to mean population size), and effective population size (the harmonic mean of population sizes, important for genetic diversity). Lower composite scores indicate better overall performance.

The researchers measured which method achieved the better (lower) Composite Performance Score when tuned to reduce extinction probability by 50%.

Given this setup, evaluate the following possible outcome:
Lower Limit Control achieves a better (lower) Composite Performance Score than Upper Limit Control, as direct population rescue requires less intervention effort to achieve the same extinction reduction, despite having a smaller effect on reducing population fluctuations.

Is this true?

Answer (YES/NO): YES